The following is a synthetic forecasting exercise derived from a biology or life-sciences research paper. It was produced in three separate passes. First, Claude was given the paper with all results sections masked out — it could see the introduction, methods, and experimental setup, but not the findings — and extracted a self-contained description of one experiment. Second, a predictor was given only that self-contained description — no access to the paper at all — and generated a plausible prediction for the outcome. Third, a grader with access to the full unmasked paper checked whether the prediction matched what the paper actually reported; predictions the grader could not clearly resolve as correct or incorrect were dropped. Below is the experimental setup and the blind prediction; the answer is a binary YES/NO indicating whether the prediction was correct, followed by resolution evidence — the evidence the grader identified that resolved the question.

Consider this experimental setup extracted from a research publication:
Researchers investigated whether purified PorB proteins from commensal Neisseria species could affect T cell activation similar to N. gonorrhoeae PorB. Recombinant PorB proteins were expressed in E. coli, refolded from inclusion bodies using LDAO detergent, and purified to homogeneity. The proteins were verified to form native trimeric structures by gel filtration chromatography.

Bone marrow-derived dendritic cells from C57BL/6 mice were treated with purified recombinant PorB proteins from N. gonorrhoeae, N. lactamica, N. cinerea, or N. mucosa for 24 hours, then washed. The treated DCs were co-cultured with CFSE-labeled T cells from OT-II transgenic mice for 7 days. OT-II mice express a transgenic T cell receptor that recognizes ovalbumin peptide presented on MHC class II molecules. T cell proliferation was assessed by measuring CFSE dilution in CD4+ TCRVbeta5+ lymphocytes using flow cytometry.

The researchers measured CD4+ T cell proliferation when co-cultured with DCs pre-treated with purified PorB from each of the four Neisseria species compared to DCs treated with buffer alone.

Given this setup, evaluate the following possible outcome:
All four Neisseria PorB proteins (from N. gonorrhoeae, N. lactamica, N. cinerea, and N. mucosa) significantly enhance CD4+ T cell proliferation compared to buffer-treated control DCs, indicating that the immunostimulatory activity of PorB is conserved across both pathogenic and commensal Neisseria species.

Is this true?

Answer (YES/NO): NO